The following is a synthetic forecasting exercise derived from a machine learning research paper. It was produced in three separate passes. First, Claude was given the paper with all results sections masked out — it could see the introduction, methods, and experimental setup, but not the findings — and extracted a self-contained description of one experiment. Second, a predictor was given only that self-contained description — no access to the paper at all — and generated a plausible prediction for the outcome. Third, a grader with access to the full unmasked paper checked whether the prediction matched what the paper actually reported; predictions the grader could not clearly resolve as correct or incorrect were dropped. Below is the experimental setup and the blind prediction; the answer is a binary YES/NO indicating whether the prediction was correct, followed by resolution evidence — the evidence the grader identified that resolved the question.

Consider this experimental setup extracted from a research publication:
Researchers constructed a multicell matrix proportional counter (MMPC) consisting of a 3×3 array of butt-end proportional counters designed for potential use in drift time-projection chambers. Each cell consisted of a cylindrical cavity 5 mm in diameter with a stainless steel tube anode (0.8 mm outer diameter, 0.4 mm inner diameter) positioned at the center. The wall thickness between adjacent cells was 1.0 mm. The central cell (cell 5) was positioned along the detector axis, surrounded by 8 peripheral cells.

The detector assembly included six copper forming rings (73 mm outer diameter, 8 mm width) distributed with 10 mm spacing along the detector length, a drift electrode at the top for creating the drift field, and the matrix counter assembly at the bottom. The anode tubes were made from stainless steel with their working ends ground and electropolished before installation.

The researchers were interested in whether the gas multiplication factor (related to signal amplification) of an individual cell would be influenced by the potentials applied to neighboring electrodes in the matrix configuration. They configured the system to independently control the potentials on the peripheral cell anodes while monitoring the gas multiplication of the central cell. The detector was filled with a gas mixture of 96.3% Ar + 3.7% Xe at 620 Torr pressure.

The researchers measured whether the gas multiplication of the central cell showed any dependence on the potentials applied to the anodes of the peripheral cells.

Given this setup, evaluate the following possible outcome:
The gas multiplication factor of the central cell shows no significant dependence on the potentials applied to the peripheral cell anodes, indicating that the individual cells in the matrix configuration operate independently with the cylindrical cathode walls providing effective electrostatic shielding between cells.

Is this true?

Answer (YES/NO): NO